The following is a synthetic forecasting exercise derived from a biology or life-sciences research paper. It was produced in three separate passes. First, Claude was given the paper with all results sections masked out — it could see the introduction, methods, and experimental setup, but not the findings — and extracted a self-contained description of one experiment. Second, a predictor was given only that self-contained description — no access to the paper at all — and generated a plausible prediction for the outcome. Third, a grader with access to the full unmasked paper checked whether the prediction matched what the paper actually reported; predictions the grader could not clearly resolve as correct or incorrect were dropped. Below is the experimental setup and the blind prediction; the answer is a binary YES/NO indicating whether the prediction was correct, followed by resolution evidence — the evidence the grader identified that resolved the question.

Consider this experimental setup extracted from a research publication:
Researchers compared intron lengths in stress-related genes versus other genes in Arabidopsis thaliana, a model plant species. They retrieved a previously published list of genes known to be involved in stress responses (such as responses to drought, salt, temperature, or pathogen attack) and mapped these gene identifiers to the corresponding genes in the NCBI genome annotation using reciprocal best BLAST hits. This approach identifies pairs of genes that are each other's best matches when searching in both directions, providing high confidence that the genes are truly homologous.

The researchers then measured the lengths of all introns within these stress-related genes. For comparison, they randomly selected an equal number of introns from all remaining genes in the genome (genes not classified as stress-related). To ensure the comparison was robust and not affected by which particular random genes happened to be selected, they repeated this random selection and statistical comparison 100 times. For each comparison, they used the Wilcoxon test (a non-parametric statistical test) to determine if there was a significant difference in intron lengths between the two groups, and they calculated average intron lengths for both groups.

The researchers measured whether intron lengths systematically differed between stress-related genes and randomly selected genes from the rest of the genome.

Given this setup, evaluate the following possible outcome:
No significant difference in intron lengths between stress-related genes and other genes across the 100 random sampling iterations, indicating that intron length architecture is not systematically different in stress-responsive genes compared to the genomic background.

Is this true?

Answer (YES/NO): YES